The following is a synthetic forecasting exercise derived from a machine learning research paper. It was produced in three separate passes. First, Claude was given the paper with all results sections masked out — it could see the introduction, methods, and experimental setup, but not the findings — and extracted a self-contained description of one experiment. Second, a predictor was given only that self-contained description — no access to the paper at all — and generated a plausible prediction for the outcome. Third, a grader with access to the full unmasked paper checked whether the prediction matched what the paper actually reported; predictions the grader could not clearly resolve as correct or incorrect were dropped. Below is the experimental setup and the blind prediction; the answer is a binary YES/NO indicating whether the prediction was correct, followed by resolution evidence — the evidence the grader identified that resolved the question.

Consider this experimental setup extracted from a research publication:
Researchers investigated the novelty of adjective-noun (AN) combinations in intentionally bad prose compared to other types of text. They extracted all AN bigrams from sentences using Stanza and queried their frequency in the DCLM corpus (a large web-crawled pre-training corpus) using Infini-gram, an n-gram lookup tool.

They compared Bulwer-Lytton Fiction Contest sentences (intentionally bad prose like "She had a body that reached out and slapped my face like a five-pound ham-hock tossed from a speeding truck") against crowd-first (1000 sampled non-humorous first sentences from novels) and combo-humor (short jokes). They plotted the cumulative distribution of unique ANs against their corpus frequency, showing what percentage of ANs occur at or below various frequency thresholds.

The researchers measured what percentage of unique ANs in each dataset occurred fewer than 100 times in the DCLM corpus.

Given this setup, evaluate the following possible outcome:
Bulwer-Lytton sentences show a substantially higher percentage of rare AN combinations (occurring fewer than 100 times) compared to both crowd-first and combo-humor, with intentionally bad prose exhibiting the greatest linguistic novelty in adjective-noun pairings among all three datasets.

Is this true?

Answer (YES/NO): YES